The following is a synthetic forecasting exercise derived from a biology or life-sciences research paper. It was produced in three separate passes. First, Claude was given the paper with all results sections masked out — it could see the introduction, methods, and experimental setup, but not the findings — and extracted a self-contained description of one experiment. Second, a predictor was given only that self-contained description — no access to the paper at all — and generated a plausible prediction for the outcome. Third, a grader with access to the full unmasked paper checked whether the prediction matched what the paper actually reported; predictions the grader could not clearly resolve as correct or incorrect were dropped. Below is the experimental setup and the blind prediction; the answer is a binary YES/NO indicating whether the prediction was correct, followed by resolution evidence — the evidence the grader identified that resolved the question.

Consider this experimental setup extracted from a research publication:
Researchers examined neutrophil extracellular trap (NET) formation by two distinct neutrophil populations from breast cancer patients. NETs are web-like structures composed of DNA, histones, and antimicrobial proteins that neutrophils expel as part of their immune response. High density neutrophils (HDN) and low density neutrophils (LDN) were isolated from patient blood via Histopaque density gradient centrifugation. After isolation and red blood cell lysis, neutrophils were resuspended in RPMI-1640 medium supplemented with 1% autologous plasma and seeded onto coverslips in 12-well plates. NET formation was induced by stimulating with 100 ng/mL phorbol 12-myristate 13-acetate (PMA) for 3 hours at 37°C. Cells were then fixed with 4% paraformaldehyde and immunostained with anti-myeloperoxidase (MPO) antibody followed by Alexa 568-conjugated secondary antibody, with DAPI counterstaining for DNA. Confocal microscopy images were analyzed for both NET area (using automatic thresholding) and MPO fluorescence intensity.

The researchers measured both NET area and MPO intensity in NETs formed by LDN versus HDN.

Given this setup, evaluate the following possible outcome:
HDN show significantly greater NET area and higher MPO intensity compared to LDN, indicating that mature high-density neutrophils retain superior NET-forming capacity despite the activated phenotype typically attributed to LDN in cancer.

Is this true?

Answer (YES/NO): NO